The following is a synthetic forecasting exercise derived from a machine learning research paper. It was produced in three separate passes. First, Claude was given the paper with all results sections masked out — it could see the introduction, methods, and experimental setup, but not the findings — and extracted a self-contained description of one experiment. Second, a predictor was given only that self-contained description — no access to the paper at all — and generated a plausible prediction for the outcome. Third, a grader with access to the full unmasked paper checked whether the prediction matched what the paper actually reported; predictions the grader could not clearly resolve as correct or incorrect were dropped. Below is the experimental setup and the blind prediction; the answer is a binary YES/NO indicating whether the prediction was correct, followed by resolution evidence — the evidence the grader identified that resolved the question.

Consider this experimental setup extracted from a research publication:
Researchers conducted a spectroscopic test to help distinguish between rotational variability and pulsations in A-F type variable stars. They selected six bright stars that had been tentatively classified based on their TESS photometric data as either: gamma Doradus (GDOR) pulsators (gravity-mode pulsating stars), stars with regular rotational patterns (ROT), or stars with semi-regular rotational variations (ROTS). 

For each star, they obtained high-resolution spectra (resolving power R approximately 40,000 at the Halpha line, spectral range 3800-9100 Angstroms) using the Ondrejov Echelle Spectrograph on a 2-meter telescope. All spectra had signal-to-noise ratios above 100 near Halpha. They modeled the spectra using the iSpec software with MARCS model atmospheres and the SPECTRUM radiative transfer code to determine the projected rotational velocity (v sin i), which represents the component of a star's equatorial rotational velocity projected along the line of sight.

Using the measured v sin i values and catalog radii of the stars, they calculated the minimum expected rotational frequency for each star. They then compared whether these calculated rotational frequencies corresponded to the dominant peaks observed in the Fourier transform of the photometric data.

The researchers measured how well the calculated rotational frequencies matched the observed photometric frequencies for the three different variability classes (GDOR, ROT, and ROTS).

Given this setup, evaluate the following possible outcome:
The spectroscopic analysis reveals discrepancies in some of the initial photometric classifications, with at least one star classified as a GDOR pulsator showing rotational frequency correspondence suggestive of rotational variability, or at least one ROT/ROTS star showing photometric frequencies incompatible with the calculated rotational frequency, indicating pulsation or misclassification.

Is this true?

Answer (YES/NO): YES